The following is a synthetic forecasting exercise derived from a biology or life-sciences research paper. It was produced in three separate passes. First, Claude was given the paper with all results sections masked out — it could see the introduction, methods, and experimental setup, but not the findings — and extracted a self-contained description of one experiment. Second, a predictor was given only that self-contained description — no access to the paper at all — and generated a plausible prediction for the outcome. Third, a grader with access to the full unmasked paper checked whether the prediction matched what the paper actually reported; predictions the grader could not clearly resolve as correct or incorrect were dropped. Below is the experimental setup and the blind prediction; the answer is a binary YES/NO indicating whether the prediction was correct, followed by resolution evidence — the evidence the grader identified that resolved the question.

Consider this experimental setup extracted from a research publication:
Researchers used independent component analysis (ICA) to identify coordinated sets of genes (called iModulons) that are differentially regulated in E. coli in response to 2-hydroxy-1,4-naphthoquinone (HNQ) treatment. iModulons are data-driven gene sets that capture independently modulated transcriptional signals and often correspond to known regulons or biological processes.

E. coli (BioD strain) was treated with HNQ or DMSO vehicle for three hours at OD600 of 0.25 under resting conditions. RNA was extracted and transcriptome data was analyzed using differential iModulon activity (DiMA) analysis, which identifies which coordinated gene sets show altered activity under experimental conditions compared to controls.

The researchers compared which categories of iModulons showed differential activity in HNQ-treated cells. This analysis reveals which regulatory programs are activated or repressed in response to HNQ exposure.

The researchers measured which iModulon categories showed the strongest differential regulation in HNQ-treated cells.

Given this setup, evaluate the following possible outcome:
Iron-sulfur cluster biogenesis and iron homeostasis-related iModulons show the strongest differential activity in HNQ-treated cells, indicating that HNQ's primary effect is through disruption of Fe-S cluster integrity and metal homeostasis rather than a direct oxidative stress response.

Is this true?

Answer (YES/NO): NO